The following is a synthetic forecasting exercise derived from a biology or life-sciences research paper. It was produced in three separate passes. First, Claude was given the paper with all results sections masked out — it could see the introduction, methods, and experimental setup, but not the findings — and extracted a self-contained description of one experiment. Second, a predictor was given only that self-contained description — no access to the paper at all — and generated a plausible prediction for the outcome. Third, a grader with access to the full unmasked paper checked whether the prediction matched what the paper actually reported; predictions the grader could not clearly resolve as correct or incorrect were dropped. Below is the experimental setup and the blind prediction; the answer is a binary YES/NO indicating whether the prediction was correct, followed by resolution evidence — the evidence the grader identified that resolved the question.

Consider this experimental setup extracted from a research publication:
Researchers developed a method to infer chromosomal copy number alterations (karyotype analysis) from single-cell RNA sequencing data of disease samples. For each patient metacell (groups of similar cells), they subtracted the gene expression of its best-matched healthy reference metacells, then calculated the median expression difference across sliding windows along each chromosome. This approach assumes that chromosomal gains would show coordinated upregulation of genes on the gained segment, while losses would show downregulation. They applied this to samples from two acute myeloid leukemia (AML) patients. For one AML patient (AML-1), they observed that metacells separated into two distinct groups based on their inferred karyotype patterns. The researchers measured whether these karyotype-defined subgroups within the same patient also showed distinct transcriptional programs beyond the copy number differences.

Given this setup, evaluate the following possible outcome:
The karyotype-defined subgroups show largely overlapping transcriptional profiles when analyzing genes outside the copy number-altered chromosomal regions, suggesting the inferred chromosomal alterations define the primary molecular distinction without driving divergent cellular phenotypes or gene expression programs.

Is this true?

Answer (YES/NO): NO